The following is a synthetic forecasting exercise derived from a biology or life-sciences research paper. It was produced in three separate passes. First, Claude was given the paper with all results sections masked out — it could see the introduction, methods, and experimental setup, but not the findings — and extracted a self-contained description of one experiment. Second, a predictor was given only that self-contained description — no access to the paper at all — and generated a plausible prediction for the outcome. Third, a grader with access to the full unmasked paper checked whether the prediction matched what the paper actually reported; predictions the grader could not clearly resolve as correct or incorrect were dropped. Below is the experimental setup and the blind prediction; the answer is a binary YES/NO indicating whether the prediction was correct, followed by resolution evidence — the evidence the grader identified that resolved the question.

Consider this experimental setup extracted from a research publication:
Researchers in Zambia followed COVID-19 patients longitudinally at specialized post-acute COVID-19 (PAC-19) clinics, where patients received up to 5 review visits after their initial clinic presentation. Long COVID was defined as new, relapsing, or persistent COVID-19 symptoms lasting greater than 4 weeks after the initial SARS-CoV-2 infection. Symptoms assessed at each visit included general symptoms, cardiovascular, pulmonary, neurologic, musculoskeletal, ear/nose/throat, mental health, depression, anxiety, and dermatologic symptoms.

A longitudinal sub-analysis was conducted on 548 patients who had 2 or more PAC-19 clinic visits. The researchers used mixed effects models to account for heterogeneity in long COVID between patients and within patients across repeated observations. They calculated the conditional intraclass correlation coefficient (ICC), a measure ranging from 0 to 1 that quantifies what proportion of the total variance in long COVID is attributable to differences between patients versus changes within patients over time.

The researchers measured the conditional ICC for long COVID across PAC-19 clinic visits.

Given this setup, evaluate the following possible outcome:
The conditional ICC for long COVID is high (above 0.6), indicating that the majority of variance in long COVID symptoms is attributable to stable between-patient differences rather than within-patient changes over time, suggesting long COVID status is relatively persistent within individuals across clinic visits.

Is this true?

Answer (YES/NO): NO